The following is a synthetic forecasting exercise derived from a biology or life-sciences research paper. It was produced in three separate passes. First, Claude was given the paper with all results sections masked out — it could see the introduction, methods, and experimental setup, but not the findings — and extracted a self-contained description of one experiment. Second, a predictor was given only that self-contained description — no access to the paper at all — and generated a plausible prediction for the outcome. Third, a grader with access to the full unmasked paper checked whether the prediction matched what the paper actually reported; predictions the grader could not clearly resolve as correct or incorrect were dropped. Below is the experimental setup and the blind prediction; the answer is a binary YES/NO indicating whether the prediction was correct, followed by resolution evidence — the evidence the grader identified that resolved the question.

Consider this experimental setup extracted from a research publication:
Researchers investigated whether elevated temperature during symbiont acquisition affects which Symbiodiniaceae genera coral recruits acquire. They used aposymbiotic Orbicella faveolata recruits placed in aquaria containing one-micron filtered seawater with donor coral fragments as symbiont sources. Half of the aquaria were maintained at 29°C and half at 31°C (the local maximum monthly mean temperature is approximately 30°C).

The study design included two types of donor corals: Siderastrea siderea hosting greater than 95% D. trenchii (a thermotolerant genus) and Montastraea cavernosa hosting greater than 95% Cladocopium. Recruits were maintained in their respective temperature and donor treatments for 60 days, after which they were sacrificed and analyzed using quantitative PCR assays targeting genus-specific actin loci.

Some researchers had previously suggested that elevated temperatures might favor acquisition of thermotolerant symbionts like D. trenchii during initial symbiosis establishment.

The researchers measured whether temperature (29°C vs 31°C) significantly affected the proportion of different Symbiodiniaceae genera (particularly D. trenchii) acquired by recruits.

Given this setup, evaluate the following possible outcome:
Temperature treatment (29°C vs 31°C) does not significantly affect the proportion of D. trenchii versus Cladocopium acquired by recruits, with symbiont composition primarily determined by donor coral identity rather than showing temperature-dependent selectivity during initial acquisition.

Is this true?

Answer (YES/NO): YES